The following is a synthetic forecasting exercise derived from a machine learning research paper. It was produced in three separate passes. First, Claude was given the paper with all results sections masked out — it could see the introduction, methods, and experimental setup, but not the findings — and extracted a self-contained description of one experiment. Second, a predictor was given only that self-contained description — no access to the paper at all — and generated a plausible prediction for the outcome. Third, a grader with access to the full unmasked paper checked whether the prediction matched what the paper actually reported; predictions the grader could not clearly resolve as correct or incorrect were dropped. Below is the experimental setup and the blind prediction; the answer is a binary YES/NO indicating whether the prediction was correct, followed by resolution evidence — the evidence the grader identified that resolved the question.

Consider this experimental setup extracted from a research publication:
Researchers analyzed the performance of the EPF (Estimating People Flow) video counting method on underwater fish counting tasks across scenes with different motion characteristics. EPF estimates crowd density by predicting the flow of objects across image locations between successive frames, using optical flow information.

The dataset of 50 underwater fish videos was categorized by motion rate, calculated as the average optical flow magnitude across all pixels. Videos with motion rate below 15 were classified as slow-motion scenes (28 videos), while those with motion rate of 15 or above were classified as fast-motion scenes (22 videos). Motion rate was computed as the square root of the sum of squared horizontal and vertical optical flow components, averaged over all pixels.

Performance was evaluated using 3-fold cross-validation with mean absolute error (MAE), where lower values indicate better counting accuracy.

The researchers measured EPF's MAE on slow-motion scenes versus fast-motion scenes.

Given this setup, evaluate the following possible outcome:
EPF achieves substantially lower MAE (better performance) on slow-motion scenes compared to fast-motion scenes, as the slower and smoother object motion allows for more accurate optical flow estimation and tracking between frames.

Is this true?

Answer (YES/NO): NO